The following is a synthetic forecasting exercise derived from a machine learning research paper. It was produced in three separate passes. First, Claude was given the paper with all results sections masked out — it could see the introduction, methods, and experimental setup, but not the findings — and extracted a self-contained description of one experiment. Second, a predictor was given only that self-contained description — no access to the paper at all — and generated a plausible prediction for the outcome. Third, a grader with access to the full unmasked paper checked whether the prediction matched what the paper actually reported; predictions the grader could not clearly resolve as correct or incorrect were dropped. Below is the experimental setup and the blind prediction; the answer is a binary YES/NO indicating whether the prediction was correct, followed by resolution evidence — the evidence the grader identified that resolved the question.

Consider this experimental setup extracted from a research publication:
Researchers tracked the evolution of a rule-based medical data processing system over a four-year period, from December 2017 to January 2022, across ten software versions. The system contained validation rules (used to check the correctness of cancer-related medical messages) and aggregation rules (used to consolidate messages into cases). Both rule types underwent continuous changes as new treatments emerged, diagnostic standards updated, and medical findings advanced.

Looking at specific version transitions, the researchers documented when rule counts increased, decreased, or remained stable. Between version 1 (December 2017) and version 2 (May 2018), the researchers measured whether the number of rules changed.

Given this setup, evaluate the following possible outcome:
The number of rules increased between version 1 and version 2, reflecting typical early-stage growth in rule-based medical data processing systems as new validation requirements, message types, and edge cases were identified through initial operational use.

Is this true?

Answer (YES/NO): YES